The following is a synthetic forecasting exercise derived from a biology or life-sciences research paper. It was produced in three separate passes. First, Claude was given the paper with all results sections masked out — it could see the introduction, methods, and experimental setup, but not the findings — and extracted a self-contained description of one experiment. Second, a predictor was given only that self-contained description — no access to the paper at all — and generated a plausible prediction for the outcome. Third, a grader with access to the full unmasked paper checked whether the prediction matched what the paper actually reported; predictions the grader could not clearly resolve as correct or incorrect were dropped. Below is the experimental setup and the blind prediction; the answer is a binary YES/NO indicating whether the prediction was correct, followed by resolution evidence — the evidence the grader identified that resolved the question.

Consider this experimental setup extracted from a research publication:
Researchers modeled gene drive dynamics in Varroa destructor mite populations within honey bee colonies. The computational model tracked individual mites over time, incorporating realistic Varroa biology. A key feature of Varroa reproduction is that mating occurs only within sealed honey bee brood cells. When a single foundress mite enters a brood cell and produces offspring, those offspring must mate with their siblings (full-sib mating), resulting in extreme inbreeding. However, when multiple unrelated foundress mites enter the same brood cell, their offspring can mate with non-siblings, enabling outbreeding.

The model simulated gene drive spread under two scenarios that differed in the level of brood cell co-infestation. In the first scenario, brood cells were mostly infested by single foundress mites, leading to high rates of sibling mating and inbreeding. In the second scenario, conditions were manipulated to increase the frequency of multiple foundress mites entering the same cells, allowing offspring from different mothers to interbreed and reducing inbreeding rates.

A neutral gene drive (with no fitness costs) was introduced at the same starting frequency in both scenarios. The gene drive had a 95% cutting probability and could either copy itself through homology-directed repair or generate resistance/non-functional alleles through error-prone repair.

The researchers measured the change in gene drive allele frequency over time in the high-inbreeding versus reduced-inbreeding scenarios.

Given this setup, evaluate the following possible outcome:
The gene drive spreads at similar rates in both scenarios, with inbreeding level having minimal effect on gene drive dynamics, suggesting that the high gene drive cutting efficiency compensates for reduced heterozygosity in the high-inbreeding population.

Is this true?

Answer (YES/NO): NO